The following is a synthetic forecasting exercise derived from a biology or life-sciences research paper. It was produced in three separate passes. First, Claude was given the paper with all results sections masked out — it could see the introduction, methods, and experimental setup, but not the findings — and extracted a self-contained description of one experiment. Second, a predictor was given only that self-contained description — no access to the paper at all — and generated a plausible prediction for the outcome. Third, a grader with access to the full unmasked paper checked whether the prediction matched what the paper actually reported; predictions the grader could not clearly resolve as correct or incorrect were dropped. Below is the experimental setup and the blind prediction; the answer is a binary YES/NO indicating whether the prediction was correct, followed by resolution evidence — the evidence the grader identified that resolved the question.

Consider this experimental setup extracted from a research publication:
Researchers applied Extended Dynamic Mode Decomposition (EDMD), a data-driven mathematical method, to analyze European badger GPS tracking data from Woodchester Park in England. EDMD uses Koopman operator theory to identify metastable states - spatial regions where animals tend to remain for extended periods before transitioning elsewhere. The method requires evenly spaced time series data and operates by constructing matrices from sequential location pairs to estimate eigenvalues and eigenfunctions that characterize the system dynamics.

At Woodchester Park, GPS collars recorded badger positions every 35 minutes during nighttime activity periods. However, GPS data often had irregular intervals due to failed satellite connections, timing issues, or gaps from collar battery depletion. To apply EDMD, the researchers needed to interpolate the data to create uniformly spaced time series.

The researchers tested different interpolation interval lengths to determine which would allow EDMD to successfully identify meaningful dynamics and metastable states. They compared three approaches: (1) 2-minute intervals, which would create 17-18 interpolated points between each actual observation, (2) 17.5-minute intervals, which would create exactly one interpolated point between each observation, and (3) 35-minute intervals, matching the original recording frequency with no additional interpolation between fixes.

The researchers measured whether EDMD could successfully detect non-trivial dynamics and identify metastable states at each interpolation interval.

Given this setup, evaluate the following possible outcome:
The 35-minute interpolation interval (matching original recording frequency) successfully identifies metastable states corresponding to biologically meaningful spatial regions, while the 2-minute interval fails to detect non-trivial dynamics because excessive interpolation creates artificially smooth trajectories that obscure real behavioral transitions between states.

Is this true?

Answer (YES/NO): NO